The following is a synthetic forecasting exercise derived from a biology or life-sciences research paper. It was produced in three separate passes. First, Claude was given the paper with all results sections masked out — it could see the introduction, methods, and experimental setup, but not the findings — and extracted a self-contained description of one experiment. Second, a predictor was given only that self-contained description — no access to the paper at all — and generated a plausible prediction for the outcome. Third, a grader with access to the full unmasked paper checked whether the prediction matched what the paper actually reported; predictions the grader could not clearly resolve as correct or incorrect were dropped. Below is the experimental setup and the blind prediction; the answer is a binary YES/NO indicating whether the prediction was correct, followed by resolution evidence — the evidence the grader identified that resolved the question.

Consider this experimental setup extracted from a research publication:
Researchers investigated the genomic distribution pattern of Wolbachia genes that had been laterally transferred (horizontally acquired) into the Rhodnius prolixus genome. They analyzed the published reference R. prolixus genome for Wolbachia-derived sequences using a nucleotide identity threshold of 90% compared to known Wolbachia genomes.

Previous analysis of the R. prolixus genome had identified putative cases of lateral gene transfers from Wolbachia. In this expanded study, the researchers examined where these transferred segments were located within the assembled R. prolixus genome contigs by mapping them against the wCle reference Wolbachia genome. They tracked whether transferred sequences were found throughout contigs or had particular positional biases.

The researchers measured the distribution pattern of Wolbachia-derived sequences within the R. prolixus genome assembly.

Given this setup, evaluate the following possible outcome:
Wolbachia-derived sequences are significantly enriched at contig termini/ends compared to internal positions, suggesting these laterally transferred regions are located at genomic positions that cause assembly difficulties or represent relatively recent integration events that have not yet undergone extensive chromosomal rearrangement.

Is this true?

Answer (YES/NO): YES